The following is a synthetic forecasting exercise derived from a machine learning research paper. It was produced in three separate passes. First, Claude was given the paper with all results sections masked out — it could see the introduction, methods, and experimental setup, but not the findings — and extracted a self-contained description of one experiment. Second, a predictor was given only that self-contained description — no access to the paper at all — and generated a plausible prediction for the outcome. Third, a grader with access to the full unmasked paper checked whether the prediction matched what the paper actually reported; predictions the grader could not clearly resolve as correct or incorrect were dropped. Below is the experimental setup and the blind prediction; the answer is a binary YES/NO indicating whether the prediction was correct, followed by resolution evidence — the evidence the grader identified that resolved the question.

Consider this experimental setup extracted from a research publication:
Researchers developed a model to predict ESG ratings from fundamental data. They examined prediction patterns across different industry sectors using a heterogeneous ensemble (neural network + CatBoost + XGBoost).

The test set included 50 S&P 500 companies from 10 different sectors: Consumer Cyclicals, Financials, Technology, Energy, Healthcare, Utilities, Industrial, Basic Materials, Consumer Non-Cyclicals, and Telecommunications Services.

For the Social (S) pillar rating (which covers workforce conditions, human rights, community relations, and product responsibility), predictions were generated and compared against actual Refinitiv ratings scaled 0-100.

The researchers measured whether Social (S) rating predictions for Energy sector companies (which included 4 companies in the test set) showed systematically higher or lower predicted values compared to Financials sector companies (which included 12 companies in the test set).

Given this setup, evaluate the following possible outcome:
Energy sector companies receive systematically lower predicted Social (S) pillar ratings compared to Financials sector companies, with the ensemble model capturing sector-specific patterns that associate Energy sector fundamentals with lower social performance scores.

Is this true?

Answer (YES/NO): NO